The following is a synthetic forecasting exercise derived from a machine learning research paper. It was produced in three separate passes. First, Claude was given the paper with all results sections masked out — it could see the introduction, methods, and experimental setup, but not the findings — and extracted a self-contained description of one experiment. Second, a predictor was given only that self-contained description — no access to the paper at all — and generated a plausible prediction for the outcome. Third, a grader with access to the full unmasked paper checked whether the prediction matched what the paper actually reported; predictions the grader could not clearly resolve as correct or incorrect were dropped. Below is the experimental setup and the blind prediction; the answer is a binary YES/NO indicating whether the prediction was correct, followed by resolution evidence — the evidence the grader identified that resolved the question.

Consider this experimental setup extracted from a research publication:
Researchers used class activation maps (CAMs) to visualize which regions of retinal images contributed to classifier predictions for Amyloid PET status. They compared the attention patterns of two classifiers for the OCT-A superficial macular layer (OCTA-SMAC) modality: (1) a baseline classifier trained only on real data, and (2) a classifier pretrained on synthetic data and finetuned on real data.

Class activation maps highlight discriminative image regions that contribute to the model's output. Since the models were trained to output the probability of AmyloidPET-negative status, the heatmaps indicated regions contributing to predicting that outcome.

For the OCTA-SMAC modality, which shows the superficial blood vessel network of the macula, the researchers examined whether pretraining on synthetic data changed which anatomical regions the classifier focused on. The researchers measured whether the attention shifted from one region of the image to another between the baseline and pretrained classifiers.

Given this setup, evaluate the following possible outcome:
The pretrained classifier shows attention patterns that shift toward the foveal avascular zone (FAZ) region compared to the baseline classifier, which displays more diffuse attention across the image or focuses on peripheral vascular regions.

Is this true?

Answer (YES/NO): NO